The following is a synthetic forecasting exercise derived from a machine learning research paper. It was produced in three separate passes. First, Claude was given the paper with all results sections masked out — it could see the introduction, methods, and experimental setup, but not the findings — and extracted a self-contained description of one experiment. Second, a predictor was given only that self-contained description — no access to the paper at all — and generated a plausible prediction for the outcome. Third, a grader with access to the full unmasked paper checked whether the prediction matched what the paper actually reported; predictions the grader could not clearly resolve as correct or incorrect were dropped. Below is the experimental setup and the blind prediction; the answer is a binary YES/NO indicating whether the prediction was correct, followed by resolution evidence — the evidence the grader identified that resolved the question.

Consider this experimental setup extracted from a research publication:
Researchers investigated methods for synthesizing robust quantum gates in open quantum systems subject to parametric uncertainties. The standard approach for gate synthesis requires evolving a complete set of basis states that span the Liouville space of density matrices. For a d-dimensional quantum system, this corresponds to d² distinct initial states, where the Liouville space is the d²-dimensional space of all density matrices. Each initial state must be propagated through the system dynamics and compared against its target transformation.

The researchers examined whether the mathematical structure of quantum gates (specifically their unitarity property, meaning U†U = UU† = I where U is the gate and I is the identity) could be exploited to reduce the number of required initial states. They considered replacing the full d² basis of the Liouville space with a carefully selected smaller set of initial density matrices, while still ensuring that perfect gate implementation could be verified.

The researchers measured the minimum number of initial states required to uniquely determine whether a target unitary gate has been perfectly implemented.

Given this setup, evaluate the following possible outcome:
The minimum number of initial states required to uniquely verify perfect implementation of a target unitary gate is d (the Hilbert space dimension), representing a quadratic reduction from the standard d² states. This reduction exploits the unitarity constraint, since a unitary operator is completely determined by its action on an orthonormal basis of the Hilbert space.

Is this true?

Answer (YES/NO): NO